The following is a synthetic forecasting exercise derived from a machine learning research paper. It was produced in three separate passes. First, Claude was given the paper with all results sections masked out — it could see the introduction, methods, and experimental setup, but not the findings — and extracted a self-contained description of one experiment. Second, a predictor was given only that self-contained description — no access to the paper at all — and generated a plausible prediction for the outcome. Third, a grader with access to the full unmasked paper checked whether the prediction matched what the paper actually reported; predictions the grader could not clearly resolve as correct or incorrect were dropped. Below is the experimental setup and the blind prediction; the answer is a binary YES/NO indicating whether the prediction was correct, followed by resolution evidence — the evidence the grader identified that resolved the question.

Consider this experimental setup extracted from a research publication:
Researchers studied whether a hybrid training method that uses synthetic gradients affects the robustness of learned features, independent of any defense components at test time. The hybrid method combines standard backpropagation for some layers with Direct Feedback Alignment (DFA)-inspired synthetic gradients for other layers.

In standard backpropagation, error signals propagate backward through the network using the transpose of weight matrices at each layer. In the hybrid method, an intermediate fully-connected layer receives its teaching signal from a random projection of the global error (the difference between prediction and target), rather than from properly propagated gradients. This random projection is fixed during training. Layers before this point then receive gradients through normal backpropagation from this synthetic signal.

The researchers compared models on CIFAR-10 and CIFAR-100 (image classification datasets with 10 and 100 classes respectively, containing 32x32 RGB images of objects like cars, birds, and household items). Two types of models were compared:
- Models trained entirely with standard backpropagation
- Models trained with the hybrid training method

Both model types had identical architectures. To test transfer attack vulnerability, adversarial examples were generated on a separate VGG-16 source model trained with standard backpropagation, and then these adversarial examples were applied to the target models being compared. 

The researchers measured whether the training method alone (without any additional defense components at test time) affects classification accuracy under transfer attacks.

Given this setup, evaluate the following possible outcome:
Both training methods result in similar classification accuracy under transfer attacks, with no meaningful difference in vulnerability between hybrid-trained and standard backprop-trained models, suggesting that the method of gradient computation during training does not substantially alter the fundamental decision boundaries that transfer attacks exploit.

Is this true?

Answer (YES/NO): NO